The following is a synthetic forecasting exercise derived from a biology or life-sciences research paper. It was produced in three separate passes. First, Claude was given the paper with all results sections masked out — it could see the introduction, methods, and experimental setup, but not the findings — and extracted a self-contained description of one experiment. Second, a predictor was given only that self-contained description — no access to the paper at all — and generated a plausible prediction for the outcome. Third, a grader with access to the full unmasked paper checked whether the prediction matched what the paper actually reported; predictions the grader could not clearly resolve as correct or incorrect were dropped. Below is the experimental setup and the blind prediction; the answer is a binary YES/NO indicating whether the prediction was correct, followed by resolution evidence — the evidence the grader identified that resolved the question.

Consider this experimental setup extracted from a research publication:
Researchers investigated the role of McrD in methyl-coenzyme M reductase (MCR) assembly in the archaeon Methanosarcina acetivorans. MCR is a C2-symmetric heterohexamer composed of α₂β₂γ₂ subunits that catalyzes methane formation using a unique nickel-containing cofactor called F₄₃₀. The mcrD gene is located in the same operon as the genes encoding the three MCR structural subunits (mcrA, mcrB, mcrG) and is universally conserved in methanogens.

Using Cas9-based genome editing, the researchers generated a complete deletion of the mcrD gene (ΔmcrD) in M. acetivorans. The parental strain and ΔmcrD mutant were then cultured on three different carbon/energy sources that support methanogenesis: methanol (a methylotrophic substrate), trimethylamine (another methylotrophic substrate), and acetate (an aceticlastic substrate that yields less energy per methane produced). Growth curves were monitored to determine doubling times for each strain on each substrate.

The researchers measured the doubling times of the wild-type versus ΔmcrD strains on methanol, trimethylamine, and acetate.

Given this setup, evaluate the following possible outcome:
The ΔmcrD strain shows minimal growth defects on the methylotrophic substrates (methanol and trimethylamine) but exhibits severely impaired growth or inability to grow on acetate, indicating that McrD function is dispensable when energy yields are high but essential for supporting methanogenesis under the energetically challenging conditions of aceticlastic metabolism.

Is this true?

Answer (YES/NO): NO